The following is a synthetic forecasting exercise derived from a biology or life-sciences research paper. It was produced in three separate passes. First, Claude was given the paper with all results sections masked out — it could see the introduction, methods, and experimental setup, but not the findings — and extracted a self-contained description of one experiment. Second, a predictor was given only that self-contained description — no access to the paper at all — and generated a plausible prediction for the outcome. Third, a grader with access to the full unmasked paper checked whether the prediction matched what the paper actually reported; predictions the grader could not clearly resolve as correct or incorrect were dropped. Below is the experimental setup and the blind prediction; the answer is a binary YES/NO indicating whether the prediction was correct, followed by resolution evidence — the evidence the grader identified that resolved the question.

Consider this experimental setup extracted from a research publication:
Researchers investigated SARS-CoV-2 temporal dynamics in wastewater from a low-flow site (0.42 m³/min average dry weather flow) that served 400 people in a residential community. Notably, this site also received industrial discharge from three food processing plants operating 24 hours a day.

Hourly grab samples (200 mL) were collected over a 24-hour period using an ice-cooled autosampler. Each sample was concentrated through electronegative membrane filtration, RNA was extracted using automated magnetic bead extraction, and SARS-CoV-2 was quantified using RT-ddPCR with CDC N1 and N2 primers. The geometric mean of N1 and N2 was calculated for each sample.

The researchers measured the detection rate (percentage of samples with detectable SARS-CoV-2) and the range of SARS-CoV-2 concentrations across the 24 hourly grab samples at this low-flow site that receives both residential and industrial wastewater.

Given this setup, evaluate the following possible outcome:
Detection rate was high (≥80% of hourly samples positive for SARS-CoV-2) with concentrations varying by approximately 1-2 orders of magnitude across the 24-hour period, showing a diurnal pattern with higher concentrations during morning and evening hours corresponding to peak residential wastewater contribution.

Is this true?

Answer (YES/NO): NO